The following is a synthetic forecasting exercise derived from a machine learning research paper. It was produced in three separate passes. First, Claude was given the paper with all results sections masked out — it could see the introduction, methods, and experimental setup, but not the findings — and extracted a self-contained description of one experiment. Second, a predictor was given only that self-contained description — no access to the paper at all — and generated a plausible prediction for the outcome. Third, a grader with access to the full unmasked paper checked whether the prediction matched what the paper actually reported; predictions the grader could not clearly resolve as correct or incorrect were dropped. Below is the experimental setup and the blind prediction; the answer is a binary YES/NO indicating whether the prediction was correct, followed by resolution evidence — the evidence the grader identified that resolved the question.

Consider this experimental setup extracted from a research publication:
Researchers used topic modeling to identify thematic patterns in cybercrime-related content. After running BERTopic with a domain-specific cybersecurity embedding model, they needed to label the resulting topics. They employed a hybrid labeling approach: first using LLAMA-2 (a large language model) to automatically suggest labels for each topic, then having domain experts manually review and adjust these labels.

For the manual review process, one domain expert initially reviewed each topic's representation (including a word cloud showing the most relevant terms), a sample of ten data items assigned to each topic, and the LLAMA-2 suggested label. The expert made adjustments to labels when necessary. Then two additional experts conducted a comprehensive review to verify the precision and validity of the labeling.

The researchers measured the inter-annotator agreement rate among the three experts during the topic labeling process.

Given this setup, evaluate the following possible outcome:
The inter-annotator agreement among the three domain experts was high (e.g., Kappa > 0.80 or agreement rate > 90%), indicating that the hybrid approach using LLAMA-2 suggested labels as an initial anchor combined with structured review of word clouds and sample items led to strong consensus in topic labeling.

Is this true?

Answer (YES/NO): YES